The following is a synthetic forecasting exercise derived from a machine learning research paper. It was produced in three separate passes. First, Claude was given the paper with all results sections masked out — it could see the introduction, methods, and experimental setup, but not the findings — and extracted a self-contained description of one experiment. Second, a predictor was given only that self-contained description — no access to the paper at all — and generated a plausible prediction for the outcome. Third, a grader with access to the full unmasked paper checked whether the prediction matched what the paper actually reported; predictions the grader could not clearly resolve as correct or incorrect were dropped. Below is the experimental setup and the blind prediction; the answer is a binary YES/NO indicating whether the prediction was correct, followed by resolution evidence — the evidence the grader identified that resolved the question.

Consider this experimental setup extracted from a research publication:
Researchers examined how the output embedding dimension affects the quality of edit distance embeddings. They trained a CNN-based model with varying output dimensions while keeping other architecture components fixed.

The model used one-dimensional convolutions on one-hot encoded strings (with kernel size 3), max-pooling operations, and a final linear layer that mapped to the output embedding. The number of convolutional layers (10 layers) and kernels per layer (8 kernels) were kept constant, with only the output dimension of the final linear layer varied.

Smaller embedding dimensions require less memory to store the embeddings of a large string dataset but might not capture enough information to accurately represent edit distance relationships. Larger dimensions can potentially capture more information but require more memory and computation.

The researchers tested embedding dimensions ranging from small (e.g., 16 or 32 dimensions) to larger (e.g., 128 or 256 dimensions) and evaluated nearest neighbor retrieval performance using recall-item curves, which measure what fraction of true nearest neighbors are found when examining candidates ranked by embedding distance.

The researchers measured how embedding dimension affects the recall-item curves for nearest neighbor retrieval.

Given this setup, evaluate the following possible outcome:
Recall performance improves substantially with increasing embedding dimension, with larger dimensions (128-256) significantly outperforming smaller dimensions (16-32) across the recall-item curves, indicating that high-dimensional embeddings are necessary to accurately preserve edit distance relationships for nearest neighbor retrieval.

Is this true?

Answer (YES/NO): NO